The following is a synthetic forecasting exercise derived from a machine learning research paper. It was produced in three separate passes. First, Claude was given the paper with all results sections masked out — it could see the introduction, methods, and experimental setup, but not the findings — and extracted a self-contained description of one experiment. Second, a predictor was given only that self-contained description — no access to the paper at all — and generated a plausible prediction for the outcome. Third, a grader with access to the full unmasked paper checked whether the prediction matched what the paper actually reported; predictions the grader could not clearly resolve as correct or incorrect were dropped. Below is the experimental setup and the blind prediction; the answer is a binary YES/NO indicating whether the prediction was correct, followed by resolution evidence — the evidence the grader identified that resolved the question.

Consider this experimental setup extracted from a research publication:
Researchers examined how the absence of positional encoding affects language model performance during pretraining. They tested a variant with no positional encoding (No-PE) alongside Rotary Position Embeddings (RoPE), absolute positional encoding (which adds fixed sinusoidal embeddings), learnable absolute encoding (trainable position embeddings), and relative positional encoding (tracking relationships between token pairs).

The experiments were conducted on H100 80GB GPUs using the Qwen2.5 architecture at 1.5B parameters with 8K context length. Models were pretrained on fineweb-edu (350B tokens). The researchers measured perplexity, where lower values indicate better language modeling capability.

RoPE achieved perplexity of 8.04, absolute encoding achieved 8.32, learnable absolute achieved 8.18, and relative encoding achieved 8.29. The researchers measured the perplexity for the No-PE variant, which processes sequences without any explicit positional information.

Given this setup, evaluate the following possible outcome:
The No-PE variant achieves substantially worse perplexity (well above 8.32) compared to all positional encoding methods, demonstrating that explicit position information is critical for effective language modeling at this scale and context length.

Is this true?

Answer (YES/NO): YES